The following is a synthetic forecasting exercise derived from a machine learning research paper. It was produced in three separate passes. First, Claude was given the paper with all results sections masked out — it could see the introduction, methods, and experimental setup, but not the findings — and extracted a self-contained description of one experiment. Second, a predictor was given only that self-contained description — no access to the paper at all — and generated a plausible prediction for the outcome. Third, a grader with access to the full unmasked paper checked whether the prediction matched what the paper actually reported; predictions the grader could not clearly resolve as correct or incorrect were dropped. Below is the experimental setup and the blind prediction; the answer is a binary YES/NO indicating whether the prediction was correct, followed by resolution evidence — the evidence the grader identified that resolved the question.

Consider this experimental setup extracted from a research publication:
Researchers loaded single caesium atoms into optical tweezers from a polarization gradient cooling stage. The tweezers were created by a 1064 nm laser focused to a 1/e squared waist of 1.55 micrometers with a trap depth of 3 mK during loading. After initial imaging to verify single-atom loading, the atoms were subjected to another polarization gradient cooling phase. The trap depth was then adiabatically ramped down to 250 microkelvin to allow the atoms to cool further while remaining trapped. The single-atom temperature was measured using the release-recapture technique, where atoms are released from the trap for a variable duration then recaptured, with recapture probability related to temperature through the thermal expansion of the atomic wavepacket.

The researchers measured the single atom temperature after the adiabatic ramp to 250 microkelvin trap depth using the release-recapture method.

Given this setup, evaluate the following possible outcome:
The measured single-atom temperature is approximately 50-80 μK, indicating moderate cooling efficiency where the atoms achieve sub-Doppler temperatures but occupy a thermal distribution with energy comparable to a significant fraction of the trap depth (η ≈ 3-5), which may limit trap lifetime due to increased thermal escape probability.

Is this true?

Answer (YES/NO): NO